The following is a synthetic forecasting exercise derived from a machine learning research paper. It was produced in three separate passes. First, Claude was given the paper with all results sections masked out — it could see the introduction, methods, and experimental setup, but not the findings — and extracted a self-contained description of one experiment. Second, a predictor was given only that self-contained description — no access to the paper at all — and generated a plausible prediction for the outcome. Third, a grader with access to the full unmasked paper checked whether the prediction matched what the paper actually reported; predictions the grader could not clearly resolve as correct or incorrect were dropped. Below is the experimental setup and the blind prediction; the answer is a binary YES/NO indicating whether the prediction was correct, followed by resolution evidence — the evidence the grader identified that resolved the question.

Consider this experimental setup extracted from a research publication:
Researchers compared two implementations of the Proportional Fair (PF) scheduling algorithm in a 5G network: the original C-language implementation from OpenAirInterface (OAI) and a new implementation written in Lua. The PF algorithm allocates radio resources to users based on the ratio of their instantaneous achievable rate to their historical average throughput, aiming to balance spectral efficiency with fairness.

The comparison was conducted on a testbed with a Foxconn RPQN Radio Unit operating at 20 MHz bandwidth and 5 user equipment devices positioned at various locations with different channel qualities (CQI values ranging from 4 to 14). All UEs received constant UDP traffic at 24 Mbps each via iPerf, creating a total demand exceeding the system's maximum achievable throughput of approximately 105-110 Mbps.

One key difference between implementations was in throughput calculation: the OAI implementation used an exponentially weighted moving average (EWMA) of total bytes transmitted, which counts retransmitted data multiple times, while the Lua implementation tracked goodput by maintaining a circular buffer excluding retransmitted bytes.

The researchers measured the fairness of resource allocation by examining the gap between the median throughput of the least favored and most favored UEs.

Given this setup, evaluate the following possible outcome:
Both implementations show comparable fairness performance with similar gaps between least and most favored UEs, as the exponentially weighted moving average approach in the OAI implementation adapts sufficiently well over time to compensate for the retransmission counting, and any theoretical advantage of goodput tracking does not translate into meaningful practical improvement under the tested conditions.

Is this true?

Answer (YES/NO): NO